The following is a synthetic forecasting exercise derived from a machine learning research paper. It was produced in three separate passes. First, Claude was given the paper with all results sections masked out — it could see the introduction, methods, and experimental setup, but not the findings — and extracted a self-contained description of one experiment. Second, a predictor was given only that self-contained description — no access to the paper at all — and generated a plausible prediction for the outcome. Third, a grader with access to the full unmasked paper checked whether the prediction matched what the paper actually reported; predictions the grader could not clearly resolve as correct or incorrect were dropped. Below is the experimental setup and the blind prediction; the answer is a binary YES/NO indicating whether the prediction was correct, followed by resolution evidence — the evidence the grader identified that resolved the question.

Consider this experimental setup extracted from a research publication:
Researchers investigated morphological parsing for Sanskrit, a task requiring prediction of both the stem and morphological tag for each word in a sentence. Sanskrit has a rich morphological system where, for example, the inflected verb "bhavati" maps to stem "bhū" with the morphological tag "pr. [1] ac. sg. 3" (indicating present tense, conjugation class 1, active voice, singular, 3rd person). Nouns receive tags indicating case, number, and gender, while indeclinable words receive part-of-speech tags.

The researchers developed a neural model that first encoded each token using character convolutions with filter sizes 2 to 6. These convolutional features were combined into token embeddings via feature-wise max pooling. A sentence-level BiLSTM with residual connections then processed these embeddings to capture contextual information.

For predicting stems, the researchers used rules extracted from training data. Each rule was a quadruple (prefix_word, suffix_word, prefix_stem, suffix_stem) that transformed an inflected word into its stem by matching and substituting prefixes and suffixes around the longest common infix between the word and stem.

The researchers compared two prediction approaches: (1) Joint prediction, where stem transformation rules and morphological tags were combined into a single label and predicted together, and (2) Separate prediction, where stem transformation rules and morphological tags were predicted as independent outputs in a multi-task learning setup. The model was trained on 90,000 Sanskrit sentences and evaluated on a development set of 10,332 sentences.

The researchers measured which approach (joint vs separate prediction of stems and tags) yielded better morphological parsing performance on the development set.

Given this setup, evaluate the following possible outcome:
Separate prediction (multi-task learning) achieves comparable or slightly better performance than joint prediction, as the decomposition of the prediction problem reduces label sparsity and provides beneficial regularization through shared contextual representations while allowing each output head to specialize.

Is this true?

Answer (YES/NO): YES